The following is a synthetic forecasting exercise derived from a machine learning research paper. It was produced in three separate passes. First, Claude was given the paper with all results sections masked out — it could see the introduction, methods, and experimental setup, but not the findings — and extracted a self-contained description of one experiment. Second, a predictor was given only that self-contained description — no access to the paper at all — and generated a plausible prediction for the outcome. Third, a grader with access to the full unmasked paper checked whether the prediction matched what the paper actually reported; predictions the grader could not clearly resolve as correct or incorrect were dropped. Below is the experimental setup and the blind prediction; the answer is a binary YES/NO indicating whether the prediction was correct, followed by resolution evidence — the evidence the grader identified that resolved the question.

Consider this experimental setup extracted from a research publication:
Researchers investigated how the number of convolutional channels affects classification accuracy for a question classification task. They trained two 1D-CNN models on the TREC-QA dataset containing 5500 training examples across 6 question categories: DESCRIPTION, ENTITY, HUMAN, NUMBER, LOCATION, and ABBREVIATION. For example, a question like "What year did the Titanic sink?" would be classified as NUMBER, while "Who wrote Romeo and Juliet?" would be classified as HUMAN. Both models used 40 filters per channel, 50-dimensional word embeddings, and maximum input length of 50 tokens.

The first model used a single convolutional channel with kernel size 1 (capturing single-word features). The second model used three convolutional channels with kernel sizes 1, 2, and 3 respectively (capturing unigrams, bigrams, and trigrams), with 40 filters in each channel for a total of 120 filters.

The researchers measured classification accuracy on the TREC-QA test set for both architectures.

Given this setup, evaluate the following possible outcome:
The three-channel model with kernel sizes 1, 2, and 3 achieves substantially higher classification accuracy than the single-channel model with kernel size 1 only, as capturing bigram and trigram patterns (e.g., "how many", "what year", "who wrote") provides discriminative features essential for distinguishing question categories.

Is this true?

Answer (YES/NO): YES